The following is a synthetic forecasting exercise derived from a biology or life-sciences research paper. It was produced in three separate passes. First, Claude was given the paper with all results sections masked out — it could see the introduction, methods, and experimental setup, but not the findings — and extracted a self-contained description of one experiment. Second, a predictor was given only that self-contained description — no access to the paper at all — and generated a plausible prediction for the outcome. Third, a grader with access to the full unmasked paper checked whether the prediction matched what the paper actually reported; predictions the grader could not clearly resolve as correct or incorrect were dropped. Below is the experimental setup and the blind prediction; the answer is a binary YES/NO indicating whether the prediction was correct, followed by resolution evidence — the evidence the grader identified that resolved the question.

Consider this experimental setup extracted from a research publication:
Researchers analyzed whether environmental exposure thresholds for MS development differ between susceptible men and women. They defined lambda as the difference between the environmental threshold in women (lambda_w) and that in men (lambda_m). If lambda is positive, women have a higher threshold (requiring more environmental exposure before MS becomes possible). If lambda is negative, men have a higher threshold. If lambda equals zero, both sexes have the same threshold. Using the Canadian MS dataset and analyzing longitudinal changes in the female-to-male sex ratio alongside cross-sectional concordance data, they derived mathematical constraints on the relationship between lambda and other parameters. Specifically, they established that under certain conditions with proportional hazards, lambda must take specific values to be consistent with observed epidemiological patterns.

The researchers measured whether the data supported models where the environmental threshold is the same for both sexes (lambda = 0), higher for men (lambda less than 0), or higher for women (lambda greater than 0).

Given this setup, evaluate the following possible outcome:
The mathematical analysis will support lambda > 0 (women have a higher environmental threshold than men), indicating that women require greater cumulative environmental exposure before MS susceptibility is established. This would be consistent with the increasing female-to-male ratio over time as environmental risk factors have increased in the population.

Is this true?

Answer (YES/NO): YES